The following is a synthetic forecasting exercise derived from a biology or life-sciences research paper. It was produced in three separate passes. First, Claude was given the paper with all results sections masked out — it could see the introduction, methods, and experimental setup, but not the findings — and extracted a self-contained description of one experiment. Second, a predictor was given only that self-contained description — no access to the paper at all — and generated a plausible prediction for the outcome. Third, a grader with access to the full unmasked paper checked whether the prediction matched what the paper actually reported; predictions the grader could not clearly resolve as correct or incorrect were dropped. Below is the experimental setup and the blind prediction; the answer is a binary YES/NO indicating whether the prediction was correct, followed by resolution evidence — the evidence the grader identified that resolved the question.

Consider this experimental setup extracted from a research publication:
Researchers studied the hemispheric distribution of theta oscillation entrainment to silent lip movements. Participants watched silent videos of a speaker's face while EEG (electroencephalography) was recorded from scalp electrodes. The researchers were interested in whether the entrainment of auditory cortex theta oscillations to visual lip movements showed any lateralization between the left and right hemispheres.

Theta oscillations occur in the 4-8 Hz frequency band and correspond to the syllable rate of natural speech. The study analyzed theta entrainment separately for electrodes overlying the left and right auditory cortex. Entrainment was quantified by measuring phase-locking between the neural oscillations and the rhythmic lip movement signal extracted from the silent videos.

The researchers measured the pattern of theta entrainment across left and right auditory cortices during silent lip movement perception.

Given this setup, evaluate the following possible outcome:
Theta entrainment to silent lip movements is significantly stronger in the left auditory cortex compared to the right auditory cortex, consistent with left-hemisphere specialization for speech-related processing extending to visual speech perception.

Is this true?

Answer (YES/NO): YES